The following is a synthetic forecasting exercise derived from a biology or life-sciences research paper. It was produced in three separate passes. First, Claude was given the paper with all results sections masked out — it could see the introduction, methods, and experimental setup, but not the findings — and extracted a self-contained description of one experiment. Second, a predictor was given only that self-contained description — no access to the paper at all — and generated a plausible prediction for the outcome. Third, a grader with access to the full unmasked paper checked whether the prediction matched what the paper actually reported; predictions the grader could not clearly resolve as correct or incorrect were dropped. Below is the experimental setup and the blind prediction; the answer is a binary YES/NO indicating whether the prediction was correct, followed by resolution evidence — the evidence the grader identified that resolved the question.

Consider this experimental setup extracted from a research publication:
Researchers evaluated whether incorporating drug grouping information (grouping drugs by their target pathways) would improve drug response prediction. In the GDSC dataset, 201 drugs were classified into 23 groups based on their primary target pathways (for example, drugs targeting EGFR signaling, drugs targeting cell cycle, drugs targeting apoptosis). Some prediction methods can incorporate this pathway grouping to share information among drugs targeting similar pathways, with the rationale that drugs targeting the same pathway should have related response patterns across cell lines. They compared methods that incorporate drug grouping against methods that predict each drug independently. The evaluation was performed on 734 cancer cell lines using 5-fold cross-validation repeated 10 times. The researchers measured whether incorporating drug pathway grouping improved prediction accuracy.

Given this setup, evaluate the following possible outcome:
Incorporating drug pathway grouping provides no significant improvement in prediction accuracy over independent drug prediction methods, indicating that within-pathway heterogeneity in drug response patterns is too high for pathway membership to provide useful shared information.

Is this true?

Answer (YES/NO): NO